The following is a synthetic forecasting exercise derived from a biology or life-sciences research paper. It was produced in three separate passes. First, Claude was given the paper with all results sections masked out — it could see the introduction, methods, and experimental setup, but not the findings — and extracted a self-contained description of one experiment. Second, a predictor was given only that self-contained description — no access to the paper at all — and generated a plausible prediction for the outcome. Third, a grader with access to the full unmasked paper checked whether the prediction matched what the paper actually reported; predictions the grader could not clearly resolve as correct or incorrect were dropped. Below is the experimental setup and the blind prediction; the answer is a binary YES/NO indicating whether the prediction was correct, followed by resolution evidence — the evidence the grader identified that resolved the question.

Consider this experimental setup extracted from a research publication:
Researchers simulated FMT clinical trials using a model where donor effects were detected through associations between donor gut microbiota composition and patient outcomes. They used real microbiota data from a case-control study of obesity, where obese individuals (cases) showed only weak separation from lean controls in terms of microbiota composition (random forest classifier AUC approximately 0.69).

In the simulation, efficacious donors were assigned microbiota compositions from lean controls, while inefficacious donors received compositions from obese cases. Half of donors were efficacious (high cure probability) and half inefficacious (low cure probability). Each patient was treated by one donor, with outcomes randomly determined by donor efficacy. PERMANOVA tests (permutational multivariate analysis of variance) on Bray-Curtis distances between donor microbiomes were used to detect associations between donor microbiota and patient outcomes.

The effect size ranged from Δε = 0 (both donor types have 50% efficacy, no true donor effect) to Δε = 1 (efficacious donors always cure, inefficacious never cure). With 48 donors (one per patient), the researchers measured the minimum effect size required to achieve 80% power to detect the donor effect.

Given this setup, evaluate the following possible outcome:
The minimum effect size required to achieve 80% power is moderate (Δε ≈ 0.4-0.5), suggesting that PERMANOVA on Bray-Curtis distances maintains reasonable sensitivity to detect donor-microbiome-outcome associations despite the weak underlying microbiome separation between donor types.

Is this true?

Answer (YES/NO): NO